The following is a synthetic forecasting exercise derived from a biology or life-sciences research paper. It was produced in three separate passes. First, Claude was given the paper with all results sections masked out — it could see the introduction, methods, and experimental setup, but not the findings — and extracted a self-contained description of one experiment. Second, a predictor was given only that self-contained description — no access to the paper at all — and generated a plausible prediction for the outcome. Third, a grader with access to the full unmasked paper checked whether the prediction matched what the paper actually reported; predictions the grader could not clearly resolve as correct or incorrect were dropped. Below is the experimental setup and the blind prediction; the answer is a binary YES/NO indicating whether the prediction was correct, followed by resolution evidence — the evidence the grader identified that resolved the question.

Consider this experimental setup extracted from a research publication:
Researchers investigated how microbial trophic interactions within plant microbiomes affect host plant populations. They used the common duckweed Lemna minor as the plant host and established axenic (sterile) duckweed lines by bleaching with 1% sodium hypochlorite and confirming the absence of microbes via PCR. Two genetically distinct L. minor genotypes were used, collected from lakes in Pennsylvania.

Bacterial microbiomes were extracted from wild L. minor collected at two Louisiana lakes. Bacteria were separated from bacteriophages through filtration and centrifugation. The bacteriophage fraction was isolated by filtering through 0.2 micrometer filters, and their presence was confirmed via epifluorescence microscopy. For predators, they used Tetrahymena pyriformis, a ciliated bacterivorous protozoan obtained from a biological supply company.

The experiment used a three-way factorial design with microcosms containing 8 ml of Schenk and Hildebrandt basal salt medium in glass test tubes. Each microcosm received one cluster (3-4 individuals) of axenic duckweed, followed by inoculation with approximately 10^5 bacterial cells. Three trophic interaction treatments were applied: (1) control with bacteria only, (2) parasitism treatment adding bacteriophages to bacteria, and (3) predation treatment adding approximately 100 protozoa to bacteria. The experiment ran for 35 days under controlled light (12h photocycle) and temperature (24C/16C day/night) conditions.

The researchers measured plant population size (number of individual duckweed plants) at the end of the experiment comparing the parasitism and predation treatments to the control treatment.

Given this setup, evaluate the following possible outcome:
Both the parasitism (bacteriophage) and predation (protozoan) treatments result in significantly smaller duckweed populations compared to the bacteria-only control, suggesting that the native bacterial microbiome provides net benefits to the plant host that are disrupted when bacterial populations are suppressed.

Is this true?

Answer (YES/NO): NO